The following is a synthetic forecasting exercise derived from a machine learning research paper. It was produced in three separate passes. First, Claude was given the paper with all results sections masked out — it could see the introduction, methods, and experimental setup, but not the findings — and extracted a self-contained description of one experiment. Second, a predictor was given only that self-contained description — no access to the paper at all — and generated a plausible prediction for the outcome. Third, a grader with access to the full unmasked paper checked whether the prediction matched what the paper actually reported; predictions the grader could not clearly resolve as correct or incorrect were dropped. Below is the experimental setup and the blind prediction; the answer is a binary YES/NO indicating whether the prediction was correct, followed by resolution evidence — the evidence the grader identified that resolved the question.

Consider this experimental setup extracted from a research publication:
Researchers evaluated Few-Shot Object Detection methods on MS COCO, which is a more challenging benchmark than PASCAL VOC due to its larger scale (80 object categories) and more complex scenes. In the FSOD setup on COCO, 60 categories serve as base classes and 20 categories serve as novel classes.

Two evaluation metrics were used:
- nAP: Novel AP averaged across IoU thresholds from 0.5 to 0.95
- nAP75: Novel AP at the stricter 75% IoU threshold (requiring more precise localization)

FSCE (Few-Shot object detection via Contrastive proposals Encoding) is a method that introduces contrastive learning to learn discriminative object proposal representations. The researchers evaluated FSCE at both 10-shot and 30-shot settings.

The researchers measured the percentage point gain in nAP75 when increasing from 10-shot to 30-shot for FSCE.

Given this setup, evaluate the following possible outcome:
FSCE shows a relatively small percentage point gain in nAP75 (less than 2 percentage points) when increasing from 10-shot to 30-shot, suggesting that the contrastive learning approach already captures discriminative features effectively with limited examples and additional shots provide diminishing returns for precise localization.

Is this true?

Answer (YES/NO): NO